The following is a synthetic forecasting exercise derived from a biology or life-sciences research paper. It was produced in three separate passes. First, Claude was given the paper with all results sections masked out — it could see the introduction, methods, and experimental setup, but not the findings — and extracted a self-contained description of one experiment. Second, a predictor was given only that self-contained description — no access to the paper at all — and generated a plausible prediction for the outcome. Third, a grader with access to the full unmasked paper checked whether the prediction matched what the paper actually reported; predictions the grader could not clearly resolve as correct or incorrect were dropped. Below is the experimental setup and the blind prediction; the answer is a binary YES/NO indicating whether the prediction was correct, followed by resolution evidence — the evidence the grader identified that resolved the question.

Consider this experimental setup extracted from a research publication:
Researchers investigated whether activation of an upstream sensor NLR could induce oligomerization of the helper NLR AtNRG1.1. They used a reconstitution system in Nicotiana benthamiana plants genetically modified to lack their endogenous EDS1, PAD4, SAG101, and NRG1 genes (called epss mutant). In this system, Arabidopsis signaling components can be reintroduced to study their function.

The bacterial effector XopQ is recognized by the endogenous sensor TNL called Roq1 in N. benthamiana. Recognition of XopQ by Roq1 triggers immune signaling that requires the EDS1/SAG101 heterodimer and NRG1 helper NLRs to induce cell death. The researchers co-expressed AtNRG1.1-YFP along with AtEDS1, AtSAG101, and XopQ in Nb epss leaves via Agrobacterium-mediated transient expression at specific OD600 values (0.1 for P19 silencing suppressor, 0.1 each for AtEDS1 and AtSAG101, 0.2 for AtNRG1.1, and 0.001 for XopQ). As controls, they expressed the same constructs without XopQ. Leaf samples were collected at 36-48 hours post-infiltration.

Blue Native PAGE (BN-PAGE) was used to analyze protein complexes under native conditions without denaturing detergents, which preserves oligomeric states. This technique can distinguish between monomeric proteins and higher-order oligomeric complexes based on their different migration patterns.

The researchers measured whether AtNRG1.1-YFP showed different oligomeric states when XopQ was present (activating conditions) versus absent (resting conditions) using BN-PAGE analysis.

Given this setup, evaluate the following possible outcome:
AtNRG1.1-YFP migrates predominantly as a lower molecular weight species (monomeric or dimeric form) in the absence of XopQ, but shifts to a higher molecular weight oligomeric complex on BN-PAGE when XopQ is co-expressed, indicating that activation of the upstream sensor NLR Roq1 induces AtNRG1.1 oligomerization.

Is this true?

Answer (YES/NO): YES